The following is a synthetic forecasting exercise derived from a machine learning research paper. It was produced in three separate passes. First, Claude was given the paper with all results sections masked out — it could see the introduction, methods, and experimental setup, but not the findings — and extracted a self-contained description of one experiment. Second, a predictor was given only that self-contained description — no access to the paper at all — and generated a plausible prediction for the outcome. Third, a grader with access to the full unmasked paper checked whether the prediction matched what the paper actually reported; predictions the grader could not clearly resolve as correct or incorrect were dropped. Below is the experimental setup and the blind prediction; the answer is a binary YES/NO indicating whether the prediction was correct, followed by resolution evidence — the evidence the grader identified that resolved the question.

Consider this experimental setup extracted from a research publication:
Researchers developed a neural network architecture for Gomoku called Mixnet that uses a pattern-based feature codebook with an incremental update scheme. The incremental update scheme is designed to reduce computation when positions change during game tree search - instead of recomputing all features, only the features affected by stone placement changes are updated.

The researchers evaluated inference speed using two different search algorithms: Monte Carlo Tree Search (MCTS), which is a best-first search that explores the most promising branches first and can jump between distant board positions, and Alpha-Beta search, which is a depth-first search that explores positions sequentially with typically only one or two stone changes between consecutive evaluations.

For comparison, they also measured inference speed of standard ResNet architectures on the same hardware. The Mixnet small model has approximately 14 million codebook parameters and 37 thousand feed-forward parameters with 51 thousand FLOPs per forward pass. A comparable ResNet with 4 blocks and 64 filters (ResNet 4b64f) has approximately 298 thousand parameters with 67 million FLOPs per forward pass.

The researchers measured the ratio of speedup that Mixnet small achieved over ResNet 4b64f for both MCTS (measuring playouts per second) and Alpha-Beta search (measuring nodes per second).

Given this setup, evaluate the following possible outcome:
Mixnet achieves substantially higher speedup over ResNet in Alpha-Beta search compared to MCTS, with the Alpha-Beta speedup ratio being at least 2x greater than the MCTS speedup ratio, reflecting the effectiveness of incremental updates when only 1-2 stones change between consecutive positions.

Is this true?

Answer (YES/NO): YES